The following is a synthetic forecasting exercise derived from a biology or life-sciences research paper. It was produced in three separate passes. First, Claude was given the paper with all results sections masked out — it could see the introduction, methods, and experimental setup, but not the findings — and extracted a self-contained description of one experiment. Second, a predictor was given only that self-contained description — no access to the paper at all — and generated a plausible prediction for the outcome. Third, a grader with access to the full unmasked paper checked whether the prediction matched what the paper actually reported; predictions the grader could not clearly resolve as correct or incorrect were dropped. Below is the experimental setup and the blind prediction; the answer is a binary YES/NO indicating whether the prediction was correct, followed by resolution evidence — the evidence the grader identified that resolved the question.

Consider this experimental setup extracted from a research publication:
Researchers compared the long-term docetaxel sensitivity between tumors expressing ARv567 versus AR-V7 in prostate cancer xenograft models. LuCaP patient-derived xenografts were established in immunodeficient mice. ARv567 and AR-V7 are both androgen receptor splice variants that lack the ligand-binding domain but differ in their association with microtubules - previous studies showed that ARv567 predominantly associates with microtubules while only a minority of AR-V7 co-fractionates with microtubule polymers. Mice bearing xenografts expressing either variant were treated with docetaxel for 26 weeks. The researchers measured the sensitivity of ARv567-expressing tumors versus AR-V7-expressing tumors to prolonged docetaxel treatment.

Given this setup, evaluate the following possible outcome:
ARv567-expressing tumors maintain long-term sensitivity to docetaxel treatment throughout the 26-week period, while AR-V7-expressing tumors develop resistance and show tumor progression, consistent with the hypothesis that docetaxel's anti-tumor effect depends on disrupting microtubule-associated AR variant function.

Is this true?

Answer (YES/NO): YES